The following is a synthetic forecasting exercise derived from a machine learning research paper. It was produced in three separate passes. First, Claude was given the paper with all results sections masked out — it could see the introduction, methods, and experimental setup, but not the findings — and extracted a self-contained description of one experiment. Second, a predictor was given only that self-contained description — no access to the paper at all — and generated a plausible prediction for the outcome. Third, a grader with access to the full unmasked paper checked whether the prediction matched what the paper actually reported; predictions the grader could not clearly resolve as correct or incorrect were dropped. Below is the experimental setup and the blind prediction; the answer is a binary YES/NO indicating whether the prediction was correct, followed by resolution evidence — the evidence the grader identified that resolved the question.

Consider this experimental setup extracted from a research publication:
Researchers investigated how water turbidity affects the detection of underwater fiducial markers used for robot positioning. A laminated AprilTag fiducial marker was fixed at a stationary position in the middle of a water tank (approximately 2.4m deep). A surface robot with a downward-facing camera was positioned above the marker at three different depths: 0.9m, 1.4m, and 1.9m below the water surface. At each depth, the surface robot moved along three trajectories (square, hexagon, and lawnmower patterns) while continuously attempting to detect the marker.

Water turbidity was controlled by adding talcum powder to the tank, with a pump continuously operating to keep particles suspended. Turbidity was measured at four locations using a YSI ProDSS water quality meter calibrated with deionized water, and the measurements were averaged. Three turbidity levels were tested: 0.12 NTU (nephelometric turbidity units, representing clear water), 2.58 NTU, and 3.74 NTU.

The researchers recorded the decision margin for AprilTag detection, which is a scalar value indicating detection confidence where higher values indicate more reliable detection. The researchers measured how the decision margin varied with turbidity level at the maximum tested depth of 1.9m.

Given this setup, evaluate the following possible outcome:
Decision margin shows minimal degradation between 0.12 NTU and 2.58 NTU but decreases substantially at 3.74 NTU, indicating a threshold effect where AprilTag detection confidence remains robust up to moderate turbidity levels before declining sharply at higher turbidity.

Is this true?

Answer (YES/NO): YES